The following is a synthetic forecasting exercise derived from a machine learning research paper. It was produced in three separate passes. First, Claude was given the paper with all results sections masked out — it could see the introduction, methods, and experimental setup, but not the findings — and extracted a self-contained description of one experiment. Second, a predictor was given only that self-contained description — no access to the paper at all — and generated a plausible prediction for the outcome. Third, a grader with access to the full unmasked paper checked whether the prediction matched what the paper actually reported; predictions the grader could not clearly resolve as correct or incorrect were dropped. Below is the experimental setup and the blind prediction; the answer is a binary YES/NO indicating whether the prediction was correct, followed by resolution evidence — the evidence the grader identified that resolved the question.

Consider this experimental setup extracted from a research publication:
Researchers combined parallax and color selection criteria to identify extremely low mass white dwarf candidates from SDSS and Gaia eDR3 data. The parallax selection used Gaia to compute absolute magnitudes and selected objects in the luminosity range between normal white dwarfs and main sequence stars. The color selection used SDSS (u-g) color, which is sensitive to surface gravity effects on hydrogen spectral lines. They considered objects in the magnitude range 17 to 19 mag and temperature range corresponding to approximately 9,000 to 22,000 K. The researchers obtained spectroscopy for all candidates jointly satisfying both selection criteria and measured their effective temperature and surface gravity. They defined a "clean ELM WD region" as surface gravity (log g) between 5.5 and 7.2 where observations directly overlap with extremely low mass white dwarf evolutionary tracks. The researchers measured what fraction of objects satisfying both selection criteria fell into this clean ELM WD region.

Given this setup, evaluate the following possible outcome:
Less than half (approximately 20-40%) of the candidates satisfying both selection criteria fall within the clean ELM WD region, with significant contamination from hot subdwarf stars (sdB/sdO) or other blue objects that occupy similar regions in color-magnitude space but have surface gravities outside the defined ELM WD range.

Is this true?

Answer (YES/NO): NO